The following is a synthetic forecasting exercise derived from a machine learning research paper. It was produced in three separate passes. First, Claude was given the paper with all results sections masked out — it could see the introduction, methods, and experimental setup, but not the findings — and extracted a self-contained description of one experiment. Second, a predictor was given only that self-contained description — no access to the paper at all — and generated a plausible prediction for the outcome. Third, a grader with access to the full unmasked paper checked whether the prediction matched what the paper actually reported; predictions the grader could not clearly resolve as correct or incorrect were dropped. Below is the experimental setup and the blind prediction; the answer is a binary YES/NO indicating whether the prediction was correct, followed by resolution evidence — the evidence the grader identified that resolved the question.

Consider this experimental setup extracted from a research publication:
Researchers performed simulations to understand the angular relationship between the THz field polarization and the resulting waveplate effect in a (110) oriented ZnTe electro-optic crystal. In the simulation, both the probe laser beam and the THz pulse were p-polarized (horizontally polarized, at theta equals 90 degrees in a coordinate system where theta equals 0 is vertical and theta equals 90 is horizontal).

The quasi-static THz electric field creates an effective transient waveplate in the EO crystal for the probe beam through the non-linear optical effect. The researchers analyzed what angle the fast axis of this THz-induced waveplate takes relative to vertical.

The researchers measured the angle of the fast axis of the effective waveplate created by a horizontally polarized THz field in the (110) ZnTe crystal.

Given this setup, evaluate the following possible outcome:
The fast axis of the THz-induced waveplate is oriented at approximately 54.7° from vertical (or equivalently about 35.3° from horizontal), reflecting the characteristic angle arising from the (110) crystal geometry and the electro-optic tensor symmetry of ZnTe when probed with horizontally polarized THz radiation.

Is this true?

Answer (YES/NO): NO